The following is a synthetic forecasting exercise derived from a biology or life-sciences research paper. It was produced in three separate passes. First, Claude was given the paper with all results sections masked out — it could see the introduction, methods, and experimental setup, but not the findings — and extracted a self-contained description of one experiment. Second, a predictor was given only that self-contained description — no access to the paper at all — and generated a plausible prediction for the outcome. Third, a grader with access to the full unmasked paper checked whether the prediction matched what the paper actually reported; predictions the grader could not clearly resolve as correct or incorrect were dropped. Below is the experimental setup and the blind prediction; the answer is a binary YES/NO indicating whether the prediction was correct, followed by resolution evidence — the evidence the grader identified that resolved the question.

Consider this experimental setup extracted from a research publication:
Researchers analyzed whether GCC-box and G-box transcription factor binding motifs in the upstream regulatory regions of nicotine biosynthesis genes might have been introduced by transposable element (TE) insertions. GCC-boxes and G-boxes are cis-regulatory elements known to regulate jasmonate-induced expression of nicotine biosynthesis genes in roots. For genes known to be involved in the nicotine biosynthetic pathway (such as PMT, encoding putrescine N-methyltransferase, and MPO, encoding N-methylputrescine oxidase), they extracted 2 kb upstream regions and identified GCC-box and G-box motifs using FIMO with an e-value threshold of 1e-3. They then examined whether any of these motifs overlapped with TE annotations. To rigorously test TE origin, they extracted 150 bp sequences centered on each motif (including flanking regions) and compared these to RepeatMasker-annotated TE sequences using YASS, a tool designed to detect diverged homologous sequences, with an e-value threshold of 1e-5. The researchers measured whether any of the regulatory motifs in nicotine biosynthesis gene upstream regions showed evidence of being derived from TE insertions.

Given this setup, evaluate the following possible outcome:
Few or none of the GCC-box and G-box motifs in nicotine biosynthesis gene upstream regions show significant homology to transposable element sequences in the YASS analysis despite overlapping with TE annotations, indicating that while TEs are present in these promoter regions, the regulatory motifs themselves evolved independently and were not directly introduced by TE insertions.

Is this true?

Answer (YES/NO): NO